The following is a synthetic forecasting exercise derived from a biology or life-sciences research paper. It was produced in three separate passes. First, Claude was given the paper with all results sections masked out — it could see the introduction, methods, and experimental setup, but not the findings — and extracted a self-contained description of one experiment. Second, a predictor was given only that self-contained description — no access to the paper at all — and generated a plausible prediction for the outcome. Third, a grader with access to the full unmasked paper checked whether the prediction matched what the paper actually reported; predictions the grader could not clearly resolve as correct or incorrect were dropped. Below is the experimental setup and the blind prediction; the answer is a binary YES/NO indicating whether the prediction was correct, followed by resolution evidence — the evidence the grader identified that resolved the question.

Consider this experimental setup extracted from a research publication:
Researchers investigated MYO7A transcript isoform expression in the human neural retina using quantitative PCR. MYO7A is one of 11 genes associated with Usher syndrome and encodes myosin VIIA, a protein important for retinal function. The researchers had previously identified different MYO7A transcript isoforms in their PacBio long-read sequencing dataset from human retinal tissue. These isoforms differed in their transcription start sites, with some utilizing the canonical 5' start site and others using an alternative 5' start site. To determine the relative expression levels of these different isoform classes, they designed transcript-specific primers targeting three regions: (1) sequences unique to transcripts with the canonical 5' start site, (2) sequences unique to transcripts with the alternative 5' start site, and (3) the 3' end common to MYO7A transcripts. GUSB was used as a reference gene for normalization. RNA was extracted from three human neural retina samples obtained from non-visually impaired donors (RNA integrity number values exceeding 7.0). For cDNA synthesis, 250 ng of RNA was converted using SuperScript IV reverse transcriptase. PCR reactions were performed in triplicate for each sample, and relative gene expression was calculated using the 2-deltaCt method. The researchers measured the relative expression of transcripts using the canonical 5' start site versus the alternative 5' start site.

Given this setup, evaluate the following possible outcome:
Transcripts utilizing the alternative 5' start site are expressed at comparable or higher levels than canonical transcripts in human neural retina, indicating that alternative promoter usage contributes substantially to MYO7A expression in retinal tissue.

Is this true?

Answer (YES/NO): YES